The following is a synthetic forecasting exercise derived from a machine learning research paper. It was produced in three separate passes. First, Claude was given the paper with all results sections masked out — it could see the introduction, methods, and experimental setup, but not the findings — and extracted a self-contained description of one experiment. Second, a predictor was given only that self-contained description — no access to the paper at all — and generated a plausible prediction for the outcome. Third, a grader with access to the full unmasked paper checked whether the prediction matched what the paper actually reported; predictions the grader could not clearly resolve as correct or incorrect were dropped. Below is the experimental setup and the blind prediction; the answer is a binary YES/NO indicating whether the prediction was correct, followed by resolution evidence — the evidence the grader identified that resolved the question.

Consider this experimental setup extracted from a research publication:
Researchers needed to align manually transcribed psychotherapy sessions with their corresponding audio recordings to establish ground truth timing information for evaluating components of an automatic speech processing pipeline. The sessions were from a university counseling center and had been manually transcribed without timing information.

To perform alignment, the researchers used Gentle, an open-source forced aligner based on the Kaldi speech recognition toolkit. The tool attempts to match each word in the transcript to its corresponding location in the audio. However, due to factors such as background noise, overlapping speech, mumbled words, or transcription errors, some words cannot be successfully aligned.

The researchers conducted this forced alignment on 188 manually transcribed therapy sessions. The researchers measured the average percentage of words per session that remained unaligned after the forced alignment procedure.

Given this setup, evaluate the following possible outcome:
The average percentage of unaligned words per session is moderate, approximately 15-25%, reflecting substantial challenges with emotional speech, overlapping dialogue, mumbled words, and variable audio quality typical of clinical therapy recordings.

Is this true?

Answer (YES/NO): NO